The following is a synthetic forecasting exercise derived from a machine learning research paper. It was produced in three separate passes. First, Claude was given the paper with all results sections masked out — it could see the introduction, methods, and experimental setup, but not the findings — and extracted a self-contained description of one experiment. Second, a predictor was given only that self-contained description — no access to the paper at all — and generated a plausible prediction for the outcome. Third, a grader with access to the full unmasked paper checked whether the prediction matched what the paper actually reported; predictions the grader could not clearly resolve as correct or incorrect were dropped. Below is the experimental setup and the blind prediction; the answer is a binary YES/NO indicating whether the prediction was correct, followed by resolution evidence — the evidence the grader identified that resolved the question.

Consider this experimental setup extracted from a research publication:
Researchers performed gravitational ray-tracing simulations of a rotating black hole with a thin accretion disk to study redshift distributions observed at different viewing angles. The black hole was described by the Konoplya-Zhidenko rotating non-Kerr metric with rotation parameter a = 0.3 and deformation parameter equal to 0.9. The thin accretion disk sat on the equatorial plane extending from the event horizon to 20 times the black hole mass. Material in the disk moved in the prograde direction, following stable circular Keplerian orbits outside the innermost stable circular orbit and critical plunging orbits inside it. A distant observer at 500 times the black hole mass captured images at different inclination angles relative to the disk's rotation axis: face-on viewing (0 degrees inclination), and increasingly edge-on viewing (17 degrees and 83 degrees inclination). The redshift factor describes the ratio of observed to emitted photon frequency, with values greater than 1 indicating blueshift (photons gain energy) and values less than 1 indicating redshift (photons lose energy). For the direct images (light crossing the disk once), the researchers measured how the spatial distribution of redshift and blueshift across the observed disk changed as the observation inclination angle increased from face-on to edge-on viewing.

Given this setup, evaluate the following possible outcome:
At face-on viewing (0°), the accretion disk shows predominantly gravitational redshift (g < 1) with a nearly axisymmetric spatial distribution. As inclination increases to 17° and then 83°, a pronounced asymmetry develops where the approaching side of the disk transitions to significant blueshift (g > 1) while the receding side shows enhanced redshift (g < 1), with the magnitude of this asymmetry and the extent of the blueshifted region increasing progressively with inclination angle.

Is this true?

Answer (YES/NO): YES